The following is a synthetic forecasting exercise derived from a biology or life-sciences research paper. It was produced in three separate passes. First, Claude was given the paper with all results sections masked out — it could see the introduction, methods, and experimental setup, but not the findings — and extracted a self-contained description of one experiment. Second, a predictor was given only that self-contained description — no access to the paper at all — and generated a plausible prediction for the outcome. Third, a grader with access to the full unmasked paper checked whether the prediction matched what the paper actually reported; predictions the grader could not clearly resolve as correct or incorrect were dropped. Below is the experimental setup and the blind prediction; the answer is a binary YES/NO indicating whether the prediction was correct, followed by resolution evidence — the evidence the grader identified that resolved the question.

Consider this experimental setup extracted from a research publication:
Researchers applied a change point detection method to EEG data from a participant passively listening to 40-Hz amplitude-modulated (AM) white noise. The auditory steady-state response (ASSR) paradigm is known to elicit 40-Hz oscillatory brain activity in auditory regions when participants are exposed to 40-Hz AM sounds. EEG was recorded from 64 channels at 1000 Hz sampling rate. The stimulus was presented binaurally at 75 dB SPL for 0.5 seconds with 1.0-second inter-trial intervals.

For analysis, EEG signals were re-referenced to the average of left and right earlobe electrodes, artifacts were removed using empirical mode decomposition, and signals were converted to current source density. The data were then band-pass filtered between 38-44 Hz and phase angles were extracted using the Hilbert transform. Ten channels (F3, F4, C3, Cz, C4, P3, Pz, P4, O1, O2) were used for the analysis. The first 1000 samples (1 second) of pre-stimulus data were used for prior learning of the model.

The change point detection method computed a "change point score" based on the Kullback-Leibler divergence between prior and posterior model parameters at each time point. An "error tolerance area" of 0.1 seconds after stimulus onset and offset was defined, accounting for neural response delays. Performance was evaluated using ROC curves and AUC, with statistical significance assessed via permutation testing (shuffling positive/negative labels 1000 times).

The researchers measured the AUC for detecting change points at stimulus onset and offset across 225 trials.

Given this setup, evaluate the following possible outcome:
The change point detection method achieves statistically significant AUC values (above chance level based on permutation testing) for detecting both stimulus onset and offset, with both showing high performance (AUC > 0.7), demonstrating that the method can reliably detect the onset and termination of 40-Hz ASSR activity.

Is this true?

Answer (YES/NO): YES